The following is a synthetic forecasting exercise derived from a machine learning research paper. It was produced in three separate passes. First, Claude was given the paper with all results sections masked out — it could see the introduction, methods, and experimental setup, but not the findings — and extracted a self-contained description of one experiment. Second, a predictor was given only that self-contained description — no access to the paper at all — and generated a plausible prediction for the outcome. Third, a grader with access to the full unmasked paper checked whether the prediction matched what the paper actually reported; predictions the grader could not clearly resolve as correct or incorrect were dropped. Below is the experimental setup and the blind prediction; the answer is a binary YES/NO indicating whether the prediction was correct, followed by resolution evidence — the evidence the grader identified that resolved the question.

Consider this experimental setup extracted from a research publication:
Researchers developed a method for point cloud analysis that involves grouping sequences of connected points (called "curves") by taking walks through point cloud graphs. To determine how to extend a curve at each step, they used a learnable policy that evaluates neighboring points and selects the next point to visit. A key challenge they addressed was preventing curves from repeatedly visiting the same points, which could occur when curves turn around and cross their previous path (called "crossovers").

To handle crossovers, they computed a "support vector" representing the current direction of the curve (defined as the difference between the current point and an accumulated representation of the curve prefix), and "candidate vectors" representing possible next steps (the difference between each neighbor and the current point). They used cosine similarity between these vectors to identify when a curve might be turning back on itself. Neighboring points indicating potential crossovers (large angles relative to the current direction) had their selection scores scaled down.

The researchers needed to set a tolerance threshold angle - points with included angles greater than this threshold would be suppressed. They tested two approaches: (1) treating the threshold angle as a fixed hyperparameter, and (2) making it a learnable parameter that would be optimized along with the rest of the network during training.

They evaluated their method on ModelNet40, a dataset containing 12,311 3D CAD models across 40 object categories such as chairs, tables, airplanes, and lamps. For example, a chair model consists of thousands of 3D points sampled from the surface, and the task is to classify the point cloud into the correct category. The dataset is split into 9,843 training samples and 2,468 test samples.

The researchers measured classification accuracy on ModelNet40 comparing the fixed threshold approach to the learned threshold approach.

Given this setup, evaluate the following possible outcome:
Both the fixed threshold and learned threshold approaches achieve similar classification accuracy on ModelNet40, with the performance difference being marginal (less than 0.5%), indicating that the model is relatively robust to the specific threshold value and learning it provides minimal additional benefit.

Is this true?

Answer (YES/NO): NO